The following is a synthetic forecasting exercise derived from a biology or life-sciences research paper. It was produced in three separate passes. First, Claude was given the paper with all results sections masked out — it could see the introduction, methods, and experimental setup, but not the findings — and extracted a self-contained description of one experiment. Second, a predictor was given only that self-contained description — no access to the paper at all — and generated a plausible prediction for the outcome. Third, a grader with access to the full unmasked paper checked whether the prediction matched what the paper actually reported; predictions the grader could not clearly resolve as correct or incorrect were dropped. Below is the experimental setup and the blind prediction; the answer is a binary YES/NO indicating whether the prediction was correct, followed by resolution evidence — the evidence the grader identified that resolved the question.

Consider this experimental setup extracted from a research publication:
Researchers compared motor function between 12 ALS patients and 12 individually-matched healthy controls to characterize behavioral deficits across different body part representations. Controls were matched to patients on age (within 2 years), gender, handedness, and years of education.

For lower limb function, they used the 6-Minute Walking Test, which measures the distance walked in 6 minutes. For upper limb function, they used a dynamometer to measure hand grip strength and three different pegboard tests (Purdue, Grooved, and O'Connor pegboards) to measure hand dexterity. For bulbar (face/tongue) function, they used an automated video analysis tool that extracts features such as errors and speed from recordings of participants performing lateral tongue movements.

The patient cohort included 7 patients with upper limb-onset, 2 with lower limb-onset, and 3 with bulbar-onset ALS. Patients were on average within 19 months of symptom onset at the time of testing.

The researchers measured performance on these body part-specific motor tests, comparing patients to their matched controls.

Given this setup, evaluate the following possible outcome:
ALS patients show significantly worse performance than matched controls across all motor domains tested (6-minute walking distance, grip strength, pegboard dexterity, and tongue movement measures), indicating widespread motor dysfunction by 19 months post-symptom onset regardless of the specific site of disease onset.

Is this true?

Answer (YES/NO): YES